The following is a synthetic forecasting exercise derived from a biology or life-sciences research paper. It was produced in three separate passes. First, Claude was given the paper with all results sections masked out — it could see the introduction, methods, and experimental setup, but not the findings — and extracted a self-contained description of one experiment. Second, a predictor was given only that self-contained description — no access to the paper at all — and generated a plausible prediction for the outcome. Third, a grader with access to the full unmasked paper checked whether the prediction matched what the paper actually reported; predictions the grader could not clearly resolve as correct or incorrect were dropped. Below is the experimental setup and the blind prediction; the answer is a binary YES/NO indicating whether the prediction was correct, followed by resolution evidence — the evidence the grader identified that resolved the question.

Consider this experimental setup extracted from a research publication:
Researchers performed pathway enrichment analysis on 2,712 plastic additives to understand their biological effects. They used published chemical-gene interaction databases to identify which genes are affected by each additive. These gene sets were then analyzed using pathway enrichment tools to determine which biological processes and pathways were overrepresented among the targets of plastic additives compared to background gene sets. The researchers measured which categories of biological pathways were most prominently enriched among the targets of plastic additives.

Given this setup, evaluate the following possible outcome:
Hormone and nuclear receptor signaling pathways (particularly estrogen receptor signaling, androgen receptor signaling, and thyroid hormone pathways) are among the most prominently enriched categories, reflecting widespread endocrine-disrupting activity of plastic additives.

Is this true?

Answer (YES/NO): NO